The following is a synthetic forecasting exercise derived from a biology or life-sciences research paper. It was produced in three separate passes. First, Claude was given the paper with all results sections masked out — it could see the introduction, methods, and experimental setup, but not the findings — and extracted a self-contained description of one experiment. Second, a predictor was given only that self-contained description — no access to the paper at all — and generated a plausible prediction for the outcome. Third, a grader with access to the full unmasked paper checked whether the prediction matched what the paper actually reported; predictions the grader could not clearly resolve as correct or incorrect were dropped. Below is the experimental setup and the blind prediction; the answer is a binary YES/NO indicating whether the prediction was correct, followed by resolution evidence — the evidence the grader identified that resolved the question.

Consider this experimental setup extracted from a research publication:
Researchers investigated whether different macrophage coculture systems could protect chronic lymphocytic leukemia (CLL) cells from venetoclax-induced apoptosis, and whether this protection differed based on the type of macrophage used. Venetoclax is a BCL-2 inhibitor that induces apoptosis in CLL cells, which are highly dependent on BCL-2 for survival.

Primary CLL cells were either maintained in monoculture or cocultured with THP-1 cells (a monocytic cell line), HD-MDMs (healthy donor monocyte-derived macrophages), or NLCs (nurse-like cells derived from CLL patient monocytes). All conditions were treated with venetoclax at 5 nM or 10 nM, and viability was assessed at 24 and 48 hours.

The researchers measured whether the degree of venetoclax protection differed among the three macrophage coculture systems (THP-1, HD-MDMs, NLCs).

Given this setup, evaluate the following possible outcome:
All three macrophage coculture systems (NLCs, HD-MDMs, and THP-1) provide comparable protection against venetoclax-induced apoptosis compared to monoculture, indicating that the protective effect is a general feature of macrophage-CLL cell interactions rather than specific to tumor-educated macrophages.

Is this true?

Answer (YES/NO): NO